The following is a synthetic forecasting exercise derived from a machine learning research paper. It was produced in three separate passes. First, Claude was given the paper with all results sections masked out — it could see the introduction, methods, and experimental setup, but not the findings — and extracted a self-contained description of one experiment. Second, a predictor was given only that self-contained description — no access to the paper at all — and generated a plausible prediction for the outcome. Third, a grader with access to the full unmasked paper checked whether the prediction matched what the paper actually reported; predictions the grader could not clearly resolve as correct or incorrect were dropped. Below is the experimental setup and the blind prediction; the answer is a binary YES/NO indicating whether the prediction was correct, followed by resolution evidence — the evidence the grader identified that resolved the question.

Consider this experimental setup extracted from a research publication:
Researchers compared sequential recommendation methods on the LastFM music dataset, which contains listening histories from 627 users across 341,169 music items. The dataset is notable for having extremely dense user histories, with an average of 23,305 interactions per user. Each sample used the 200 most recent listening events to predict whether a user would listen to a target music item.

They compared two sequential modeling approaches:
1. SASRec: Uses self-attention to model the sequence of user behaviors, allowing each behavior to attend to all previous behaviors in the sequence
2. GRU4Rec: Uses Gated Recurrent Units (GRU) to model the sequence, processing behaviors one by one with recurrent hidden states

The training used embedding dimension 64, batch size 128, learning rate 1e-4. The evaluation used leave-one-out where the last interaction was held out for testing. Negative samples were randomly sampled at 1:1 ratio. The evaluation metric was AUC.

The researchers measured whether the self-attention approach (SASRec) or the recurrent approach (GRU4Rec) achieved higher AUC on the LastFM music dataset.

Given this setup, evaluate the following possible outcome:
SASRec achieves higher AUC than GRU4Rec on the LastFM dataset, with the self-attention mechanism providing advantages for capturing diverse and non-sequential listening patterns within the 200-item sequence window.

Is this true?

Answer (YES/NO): YES